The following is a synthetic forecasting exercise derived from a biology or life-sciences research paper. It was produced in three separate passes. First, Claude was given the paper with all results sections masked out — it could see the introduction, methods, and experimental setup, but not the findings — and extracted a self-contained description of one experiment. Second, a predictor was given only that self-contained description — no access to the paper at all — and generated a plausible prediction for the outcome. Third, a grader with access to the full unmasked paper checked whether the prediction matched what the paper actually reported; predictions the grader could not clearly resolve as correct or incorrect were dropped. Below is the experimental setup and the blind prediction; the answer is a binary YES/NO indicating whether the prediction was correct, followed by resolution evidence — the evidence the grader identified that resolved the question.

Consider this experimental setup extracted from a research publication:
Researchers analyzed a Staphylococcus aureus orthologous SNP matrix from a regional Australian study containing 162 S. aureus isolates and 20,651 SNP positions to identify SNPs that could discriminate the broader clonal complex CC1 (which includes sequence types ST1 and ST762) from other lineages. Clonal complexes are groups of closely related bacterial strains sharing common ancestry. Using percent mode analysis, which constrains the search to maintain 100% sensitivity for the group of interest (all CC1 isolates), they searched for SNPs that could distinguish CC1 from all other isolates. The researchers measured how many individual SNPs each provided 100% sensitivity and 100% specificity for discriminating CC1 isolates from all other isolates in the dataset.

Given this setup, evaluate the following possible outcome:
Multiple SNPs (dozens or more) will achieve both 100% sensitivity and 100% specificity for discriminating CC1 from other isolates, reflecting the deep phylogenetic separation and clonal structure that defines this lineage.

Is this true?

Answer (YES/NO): YES